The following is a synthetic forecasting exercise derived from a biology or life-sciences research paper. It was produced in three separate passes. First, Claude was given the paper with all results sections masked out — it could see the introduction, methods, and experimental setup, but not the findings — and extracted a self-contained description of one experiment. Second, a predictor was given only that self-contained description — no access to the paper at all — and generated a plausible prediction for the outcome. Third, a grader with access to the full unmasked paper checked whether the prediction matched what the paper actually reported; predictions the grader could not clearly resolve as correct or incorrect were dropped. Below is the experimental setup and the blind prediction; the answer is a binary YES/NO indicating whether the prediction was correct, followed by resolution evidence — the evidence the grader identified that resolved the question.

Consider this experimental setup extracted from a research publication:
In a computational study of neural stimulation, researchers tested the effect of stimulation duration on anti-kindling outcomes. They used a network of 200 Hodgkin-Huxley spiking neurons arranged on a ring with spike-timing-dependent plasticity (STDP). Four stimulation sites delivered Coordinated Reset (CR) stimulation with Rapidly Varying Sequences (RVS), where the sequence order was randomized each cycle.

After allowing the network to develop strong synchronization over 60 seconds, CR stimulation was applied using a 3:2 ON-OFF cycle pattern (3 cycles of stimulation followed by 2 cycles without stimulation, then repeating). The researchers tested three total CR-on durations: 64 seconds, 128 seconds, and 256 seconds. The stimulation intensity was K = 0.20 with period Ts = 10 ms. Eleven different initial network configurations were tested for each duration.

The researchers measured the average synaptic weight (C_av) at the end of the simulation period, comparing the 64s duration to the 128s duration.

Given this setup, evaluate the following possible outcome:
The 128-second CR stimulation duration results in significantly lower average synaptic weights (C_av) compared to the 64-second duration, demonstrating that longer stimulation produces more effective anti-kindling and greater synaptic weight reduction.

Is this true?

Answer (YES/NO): NO